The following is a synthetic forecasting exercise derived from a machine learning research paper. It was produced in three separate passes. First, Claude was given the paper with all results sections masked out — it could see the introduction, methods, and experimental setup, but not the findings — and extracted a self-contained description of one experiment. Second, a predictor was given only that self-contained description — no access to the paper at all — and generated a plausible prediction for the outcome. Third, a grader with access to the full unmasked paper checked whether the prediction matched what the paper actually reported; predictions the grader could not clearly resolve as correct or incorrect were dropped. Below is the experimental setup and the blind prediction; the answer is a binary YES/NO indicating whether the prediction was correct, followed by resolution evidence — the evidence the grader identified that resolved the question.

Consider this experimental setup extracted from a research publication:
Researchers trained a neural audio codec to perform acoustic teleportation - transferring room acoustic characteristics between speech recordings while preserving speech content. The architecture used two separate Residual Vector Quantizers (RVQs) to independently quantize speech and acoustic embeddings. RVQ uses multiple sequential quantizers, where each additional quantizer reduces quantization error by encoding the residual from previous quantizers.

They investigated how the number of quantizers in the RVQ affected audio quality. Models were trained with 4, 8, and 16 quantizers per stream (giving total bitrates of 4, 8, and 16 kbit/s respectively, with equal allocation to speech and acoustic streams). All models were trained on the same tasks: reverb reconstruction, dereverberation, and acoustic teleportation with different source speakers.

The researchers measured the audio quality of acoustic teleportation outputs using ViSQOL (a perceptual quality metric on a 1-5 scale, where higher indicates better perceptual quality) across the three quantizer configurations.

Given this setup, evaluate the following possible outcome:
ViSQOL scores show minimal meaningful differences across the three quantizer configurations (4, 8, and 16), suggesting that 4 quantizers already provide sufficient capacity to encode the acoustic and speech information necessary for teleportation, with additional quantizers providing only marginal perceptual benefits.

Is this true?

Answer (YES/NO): NO